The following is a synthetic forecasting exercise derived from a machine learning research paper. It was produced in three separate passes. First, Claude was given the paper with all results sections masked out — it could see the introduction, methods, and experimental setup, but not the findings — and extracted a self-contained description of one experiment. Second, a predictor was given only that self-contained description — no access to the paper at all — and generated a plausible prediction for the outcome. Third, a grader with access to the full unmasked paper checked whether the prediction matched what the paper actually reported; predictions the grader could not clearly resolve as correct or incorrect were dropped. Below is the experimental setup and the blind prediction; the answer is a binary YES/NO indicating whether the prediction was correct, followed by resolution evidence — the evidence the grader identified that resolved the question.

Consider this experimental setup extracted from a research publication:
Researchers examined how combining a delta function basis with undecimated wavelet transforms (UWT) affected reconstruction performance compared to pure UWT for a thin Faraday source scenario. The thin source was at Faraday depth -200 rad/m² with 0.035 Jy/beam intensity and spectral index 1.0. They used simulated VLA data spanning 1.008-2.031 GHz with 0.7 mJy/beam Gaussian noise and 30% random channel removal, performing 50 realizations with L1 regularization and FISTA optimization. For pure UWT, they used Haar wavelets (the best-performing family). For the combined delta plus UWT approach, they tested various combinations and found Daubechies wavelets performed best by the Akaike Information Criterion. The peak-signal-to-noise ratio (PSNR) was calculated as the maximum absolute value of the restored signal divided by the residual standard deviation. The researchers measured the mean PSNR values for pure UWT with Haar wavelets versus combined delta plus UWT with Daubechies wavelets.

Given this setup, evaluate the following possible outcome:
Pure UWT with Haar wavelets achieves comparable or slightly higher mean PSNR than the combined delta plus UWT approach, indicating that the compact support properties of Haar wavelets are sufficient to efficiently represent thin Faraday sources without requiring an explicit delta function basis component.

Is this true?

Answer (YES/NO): NO